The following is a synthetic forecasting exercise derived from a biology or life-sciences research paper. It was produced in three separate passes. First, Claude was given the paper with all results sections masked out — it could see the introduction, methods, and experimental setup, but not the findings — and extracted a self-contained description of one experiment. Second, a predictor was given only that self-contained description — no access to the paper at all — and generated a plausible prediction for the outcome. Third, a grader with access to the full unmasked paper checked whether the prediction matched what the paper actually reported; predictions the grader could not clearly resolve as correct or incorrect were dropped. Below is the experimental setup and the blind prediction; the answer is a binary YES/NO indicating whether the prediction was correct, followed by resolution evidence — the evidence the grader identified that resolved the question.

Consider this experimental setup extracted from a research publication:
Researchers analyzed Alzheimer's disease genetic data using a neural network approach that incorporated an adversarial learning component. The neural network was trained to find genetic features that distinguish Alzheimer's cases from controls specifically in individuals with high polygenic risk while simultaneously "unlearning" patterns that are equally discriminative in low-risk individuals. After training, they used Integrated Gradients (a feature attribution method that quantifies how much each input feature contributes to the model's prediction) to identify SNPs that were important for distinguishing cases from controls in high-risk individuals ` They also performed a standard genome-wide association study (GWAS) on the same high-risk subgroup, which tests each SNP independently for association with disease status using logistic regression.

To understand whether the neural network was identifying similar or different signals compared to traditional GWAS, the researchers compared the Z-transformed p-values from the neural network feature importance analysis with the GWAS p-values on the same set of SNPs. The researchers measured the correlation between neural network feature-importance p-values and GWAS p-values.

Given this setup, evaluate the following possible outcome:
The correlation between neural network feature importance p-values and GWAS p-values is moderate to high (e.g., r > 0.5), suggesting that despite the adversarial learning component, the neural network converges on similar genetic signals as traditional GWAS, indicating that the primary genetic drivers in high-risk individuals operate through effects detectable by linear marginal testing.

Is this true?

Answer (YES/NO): NO